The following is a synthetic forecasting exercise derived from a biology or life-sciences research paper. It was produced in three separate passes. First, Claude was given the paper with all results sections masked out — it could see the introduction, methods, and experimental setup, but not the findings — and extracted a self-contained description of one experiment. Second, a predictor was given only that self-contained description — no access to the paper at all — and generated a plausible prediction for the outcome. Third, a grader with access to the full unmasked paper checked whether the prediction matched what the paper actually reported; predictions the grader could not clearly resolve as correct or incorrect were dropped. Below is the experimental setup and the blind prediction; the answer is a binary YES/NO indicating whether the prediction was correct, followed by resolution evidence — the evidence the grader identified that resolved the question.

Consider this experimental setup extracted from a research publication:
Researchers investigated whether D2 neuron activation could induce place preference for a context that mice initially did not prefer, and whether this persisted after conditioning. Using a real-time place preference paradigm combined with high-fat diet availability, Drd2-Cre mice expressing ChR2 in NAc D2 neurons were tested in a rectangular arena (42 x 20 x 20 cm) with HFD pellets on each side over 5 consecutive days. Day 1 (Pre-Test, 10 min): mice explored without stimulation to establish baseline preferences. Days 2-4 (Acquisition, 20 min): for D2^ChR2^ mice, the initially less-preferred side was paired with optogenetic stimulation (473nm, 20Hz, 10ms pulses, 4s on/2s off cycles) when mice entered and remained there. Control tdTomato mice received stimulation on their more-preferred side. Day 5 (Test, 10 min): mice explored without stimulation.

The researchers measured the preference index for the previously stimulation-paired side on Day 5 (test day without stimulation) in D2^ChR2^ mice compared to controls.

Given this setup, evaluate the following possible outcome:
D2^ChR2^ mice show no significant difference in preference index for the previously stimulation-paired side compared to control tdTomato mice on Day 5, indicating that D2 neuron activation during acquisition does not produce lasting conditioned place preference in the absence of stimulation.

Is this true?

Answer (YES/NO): NO